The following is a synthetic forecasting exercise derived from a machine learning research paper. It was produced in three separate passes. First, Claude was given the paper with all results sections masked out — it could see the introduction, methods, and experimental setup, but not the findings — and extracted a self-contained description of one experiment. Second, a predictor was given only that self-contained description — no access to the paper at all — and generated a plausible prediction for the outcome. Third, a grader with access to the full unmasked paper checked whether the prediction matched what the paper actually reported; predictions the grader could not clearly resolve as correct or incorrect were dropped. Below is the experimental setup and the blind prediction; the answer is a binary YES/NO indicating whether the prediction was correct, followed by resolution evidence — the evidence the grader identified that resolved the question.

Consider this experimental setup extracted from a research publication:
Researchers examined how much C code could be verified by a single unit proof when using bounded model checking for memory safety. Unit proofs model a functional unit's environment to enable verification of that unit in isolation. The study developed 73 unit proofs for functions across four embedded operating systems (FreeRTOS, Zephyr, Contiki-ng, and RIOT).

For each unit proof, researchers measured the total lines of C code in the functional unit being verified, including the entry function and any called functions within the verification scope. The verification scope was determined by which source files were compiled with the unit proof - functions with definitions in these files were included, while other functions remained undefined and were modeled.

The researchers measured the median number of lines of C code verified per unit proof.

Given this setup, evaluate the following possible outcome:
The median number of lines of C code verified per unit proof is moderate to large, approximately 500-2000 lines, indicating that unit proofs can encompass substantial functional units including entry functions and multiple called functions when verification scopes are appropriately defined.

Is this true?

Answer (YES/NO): NO